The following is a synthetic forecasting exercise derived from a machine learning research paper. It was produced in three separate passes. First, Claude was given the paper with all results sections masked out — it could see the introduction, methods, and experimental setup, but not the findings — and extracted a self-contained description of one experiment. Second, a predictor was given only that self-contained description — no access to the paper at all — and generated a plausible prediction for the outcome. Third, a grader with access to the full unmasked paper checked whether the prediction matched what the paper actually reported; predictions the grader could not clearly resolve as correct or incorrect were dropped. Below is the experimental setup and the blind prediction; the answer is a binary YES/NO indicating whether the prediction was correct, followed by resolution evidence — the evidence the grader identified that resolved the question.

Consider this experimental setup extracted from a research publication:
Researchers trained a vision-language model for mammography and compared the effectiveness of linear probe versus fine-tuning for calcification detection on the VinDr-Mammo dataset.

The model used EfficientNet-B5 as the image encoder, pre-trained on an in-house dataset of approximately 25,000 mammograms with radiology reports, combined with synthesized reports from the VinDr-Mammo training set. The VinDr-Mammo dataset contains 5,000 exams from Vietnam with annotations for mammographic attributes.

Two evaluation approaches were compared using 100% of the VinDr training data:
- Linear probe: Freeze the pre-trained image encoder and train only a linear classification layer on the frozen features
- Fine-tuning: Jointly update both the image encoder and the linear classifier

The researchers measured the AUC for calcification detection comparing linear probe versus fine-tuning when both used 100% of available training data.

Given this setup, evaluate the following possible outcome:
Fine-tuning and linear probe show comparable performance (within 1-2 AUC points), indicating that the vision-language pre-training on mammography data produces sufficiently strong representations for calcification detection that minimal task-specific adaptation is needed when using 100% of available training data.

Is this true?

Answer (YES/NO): YES